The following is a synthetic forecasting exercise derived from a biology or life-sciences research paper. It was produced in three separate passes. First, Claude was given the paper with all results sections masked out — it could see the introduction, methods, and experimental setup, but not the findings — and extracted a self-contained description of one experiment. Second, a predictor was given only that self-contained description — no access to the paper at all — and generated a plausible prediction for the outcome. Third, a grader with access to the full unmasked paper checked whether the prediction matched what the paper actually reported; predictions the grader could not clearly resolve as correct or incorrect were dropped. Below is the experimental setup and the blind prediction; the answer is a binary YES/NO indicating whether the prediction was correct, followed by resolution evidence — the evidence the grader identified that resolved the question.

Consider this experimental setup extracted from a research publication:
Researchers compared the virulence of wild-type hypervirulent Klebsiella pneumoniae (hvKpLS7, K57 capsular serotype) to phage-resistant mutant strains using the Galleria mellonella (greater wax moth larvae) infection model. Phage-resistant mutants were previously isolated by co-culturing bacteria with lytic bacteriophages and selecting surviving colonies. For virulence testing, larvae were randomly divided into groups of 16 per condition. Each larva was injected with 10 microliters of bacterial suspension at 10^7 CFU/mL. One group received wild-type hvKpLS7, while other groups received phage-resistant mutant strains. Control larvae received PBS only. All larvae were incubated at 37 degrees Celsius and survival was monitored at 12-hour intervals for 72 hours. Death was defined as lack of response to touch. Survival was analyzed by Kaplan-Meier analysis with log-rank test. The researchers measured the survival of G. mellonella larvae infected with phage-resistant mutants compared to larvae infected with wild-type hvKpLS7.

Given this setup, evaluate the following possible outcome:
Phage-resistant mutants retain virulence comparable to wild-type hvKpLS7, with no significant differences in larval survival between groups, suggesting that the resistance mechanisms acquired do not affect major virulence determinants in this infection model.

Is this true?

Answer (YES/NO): NO